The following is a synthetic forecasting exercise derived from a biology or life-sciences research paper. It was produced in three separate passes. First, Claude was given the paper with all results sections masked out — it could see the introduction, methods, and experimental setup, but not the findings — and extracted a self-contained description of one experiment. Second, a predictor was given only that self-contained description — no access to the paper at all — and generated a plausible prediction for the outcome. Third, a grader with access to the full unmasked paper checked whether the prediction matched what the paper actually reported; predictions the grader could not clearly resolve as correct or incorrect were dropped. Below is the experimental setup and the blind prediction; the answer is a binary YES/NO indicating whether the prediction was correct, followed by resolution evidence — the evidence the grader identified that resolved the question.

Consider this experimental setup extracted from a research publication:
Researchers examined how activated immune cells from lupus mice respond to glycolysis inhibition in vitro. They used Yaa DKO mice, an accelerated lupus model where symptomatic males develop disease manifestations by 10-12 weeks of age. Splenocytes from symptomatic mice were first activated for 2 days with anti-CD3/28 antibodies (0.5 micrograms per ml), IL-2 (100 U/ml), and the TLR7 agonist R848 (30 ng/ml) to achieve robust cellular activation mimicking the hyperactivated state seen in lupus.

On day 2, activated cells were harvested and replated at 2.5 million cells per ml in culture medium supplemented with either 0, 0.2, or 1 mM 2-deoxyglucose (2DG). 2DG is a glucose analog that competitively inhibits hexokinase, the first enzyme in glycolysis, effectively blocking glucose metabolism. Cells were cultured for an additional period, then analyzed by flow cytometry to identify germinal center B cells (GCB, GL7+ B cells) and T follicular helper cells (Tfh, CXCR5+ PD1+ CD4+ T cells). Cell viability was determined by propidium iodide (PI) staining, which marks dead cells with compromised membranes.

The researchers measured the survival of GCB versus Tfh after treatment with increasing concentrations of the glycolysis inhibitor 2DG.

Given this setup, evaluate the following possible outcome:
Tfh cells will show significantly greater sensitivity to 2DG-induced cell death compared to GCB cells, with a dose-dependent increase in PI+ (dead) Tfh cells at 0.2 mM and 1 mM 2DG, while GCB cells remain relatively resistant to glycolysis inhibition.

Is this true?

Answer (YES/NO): NO